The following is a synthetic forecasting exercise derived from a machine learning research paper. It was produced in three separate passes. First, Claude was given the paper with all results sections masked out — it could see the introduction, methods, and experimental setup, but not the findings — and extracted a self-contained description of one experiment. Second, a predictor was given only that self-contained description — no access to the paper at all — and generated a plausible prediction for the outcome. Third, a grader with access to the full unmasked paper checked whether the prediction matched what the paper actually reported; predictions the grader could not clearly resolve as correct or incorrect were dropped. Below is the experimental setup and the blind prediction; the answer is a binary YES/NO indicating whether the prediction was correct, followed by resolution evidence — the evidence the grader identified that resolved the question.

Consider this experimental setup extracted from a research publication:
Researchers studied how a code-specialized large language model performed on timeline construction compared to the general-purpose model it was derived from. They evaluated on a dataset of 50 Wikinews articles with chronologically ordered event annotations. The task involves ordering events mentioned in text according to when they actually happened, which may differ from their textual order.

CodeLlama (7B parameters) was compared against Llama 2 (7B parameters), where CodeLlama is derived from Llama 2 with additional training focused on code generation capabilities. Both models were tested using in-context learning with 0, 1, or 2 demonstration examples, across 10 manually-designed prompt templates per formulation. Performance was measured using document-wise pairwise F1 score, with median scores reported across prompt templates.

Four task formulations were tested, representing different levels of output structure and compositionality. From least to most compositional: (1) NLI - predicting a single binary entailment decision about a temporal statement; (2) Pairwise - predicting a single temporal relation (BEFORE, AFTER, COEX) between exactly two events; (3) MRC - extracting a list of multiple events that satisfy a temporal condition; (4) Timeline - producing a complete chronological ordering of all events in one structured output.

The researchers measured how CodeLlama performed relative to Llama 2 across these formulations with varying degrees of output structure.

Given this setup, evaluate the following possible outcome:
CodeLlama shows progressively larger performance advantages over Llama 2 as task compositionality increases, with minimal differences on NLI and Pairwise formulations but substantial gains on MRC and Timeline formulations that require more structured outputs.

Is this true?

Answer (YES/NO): NO